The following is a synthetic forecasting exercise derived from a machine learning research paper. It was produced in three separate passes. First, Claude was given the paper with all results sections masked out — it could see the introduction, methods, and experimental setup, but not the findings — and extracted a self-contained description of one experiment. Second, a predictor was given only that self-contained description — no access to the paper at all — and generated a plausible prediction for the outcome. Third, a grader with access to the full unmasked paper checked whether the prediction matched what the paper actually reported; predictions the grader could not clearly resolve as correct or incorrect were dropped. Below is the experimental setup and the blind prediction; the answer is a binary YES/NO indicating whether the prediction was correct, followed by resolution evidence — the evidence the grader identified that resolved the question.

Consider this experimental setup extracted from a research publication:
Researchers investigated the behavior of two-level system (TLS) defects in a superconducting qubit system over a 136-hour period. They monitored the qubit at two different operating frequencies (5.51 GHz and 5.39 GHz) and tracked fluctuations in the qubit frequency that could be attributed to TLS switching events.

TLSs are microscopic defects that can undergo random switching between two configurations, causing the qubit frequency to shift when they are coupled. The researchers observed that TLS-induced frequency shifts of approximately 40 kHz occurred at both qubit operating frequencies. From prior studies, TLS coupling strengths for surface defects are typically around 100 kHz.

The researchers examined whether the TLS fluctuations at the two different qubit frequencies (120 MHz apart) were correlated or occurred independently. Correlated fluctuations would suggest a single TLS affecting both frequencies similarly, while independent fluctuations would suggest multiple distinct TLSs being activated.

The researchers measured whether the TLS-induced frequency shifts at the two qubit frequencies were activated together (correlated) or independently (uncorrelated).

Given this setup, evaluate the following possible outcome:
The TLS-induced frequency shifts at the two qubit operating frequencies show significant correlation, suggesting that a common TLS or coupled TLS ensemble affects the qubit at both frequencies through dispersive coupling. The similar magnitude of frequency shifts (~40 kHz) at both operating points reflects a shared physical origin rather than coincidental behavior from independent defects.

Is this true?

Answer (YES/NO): NO